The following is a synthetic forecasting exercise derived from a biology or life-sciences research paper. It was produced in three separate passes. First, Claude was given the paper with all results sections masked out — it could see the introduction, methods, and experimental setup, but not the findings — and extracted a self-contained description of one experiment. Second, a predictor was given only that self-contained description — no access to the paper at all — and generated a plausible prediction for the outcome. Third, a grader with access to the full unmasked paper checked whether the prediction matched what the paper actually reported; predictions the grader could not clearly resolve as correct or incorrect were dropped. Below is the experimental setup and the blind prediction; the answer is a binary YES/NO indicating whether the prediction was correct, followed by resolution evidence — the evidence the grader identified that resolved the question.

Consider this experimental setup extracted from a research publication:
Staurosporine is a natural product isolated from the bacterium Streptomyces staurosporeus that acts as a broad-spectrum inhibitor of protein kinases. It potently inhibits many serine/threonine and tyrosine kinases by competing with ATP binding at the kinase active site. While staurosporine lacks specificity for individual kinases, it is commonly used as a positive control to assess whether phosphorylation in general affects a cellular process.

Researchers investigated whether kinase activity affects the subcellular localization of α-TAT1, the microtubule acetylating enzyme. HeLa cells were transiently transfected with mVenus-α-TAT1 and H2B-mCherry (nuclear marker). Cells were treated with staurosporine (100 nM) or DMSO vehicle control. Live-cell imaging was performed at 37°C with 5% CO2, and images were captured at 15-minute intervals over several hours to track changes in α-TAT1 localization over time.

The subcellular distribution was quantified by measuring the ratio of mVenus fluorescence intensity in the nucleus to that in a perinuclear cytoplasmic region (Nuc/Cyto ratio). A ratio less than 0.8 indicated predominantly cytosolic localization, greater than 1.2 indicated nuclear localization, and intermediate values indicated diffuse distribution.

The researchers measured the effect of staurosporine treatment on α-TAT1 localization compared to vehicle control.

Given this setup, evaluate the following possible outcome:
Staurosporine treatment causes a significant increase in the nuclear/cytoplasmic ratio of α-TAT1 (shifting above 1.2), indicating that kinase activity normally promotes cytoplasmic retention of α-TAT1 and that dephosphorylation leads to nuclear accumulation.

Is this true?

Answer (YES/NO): YES